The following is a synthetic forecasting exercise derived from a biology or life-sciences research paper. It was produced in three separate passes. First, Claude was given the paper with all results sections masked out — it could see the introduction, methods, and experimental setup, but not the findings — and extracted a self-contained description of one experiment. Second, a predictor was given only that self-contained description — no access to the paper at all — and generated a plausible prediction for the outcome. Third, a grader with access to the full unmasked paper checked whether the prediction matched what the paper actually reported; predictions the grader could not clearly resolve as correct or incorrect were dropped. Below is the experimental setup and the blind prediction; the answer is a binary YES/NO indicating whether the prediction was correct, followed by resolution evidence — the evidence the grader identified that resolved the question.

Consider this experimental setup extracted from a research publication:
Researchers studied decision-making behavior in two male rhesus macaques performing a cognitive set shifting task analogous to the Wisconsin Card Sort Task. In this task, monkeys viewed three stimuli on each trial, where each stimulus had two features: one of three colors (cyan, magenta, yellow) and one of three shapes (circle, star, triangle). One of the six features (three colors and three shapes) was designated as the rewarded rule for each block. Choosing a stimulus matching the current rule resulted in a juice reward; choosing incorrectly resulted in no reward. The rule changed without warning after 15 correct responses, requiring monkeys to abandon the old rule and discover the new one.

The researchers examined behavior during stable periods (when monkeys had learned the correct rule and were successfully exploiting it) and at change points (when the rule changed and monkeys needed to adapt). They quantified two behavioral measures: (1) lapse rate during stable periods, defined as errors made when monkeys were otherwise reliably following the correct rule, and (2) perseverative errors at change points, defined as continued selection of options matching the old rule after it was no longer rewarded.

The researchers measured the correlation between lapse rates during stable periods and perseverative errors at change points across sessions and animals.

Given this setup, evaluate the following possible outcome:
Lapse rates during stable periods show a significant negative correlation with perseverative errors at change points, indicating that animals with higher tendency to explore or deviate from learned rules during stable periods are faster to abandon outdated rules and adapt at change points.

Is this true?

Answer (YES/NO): YES